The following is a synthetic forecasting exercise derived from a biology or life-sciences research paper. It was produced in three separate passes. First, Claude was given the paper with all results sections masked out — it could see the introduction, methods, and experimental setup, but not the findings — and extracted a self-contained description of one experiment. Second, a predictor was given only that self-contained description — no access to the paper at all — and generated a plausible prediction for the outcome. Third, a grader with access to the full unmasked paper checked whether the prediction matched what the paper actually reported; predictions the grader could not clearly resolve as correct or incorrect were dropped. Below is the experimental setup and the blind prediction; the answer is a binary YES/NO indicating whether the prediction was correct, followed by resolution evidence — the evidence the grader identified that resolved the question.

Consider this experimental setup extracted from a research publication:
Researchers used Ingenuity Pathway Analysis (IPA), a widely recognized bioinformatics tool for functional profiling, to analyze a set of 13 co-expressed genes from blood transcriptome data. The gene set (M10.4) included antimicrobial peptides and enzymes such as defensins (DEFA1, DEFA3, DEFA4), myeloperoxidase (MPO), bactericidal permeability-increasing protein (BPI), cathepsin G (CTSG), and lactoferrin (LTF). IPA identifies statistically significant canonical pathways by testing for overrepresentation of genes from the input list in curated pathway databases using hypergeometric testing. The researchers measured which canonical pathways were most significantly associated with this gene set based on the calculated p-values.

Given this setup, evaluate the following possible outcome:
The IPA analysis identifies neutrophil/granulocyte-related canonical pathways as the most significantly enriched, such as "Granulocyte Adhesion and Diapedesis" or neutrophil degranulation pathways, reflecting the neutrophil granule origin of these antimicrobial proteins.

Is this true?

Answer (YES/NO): YES